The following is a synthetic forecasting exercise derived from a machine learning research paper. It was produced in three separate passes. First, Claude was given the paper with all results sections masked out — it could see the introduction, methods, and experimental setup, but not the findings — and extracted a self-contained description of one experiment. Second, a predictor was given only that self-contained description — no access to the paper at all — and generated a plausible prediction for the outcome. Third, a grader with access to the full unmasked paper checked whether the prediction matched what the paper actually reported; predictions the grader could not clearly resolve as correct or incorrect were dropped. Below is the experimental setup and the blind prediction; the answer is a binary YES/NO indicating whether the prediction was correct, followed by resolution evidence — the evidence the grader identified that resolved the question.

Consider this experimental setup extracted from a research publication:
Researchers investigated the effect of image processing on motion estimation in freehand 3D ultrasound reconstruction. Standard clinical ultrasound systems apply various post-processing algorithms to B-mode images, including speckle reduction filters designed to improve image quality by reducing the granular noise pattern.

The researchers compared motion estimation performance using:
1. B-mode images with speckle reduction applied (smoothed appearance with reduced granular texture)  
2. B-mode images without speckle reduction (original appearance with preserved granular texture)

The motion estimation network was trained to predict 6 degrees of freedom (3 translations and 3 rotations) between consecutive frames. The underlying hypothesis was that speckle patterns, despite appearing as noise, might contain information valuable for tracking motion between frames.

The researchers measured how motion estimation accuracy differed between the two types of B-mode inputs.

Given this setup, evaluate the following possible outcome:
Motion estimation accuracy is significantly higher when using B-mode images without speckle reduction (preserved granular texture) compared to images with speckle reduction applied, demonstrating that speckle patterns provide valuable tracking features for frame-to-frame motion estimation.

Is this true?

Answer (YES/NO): YES